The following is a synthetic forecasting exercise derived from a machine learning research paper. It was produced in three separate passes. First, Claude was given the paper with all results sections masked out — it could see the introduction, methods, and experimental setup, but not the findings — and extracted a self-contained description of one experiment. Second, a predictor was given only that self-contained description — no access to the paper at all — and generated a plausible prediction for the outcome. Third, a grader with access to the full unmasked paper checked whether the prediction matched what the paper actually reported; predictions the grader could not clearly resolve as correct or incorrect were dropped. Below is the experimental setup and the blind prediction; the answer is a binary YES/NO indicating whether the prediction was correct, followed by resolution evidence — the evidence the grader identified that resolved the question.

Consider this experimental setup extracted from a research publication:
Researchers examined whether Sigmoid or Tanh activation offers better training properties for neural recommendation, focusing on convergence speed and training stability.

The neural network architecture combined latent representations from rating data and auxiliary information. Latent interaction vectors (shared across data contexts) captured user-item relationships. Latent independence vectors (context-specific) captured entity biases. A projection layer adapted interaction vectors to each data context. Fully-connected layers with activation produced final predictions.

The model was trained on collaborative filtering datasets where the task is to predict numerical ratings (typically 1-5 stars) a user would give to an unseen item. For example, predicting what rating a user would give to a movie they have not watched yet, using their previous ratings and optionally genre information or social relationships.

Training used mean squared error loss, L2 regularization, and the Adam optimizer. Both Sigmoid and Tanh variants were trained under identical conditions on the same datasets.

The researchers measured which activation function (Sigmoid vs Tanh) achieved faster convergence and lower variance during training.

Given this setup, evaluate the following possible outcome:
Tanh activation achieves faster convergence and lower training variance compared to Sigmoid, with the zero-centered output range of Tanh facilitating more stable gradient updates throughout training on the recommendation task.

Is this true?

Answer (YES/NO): NO